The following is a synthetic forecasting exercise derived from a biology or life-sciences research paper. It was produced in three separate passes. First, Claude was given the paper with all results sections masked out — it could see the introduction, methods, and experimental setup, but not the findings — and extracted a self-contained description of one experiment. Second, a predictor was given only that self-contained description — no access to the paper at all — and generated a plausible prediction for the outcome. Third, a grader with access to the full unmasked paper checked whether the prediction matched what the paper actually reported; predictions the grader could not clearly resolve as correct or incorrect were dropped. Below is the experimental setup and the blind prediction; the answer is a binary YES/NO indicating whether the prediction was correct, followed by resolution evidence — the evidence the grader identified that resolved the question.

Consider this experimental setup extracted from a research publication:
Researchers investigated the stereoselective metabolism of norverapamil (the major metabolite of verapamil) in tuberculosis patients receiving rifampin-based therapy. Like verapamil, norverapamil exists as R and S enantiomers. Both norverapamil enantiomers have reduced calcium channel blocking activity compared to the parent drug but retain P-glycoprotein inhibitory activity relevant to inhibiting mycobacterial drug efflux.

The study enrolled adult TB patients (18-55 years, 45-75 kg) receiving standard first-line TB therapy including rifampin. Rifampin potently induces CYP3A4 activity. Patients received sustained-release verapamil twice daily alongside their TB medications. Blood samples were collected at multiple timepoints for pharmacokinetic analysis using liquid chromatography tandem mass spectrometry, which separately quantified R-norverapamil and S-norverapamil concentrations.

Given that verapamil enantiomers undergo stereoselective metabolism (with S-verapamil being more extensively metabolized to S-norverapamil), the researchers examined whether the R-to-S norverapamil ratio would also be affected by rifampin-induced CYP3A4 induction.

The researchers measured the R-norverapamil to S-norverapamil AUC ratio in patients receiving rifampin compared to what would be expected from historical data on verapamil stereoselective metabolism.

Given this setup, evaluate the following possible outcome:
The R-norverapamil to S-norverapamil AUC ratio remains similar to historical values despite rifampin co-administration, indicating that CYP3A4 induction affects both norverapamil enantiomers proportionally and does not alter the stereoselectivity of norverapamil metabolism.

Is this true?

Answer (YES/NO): NO